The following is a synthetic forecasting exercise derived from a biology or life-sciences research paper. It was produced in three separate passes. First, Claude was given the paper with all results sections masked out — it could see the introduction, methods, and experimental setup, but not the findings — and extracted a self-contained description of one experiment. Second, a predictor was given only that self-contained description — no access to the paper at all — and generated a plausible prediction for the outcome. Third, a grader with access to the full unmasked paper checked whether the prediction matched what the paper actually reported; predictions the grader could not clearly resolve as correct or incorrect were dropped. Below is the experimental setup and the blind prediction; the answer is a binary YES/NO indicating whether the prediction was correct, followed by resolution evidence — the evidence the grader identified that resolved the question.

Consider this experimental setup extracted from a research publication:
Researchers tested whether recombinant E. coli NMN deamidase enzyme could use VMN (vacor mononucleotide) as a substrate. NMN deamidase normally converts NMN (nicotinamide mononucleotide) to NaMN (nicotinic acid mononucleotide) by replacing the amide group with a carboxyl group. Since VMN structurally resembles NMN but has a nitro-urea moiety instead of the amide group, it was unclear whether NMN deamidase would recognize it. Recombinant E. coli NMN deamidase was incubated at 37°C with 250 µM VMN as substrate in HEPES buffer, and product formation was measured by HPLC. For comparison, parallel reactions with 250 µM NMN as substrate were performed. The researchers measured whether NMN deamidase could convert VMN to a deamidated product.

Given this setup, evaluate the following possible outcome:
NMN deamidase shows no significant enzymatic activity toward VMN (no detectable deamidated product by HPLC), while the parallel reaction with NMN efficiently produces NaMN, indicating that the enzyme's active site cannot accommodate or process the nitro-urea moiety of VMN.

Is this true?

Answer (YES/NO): YES